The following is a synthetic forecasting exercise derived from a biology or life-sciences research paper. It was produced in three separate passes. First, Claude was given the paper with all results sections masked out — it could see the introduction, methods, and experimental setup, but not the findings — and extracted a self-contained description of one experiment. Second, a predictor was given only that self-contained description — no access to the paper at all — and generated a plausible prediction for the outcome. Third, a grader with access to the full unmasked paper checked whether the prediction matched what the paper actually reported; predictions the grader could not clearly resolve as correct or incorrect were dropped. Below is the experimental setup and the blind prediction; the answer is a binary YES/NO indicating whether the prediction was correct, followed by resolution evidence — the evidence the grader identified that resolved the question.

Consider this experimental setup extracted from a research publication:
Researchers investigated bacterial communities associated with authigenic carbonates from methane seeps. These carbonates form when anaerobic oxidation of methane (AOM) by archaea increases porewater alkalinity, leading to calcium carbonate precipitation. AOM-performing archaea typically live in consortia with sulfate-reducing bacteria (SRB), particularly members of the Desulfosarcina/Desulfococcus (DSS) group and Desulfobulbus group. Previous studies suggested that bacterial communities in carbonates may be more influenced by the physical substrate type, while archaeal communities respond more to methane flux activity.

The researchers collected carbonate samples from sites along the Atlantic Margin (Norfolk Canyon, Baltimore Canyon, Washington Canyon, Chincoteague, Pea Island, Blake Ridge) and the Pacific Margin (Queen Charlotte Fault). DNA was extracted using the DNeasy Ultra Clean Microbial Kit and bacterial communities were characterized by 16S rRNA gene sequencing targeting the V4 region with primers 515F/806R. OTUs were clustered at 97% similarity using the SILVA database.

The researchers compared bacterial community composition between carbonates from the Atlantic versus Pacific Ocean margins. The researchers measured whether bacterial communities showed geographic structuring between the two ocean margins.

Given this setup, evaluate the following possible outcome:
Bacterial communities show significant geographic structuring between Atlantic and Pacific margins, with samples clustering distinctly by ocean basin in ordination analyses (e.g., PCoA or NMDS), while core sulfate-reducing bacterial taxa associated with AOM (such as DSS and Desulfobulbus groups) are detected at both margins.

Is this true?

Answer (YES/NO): NO